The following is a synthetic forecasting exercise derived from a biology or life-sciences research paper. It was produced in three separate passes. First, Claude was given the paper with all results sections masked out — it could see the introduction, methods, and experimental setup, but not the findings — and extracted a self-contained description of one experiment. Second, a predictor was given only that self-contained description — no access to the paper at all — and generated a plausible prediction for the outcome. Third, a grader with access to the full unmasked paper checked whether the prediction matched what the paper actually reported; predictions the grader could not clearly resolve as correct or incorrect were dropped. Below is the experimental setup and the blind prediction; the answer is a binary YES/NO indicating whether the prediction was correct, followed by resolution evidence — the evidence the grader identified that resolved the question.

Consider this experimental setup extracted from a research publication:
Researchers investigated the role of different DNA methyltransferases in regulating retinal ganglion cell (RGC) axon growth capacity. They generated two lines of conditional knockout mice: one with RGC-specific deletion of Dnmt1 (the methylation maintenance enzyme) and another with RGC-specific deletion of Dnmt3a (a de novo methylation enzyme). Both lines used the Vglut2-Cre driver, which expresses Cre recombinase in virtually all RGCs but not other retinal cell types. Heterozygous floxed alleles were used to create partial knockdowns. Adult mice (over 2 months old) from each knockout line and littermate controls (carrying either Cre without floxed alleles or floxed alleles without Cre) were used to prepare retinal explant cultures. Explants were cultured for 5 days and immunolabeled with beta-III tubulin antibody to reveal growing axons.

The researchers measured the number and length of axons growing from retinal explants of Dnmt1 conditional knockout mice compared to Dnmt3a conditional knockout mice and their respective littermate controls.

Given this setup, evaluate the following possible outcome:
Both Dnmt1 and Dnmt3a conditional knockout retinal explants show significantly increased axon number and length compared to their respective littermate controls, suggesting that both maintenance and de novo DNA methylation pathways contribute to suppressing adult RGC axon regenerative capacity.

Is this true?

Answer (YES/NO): NO